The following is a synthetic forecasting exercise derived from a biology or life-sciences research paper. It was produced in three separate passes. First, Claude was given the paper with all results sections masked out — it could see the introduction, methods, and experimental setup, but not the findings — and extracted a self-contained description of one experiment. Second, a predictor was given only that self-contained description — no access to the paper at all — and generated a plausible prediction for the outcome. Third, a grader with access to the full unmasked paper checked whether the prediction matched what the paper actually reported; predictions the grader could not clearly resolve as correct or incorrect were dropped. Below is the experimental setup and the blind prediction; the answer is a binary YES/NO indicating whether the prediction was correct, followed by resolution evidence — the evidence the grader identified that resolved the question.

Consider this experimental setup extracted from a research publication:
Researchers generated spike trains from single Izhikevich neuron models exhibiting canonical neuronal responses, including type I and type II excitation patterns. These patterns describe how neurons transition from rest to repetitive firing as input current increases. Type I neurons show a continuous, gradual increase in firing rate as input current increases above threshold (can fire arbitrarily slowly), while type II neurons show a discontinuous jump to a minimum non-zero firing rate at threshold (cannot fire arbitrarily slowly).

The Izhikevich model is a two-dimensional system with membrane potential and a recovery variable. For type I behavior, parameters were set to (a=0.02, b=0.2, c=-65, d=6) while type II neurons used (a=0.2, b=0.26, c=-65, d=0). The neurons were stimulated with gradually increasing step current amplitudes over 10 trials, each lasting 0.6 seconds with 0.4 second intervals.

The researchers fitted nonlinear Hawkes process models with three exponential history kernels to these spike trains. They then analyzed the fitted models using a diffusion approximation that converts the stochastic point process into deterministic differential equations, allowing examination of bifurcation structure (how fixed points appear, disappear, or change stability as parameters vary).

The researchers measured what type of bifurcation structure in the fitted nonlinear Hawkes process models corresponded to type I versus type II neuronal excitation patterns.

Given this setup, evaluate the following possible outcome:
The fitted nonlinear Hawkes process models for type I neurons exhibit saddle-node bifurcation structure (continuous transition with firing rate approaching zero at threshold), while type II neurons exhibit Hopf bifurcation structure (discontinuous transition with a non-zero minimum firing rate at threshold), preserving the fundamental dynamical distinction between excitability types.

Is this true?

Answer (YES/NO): NO